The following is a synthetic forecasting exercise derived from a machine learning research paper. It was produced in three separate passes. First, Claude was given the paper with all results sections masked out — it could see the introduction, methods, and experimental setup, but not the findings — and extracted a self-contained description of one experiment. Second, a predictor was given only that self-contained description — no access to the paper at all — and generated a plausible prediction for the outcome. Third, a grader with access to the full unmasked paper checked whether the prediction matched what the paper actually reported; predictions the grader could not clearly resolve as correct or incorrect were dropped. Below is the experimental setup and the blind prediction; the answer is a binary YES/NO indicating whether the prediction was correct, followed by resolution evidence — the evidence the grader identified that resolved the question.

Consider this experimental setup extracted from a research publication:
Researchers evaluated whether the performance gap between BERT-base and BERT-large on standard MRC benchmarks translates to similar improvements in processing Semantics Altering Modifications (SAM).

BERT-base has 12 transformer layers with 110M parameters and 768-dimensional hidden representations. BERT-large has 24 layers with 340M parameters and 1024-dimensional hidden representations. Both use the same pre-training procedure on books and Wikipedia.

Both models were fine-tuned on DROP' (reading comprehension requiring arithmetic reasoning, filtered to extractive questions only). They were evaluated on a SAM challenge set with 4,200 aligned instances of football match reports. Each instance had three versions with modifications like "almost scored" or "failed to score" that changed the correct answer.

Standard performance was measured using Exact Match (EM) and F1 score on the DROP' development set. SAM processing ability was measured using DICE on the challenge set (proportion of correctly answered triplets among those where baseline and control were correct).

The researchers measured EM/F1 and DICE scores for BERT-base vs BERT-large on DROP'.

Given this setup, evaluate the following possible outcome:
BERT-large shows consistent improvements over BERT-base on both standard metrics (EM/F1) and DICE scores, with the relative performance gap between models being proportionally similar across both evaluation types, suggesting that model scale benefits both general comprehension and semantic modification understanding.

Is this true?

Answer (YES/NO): NO